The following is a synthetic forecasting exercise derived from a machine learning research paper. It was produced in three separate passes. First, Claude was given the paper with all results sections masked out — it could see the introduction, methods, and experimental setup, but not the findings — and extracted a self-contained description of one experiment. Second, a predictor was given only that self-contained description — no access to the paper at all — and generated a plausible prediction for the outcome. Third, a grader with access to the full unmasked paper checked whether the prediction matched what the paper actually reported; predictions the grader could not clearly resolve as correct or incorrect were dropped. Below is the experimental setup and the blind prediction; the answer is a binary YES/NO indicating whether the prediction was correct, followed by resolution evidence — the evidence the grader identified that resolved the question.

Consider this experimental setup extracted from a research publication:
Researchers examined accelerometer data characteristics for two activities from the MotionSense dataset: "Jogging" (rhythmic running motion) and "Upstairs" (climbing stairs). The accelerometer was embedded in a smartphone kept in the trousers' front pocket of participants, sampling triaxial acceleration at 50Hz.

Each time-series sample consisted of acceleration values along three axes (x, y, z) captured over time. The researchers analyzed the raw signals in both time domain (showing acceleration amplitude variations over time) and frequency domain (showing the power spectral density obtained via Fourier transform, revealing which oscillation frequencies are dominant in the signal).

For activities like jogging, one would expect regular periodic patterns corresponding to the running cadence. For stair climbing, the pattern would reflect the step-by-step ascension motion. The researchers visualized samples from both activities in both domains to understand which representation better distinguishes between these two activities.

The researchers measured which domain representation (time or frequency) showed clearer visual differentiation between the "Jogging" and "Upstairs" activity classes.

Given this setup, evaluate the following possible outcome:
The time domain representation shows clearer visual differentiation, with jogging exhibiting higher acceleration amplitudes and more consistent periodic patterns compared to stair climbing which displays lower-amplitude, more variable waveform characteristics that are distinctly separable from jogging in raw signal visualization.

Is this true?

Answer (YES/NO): NO